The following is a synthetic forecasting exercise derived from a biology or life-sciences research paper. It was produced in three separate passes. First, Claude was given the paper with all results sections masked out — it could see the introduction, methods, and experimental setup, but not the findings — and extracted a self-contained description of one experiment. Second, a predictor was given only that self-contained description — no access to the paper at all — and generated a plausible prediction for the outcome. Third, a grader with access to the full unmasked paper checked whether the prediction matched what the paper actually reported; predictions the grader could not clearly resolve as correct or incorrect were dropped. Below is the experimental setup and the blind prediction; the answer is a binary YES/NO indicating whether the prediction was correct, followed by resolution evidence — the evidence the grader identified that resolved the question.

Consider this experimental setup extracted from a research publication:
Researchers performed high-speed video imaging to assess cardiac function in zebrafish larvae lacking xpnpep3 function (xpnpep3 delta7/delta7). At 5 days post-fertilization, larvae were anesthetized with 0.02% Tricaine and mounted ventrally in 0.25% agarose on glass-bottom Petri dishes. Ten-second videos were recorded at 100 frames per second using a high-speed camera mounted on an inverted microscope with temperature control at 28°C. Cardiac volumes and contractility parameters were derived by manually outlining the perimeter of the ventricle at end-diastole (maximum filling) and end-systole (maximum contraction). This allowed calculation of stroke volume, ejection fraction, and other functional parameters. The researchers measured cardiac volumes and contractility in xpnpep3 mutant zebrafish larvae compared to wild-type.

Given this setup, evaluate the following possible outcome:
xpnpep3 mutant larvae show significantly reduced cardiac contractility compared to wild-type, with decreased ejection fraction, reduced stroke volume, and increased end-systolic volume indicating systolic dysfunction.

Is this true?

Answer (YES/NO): NO